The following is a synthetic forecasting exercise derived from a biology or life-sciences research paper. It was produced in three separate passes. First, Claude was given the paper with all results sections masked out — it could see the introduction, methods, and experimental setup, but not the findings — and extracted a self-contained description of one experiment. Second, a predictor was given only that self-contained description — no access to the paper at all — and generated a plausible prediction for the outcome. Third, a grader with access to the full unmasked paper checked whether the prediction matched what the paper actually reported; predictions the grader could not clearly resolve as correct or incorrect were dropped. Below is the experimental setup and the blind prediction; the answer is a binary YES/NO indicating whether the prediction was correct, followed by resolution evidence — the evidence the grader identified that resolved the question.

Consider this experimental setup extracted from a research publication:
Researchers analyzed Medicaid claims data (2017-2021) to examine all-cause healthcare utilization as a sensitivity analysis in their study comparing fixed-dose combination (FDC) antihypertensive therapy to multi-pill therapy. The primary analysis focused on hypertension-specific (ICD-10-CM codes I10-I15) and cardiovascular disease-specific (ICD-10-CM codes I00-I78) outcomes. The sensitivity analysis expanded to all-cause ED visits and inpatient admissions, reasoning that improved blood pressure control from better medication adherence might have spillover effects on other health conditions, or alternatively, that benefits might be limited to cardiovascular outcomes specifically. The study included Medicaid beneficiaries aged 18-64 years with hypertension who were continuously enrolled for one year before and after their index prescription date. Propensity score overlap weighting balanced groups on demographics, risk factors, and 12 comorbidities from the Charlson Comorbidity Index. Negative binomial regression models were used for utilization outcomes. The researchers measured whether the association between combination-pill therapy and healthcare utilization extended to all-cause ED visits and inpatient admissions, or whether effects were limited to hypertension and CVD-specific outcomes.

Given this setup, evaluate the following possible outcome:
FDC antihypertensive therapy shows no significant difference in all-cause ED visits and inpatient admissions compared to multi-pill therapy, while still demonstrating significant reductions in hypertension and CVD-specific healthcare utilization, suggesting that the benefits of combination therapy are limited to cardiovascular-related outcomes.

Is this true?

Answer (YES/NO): NO